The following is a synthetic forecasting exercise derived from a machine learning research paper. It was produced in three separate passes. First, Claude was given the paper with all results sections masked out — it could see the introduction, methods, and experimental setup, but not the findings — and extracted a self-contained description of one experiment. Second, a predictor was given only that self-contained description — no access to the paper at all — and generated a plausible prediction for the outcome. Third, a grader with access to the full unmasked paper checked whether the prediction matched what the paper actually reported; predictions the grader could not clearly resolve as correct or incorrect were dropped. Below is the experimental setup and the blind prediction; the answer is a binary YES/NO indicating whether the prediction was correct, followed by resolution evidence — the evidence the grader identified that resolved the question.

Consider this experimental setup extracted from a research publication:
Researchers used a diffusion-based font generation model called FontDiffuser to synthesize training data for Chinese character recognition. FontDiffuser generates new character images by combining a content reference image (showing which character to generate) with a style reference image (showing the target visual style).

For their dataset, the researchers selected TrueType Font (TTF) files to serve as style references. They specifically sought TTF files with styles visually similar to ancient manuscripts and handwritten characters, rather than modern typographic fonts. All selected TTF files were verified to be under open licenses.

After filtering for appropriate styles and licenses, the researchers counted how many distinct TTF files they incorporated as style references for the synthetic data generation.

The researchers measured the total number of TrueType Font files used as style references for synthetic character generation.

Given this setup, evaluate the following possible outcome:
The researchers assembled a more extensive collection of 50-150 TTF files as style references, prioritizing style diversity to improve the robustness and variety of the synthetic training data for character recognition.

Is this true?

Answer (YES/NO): NO